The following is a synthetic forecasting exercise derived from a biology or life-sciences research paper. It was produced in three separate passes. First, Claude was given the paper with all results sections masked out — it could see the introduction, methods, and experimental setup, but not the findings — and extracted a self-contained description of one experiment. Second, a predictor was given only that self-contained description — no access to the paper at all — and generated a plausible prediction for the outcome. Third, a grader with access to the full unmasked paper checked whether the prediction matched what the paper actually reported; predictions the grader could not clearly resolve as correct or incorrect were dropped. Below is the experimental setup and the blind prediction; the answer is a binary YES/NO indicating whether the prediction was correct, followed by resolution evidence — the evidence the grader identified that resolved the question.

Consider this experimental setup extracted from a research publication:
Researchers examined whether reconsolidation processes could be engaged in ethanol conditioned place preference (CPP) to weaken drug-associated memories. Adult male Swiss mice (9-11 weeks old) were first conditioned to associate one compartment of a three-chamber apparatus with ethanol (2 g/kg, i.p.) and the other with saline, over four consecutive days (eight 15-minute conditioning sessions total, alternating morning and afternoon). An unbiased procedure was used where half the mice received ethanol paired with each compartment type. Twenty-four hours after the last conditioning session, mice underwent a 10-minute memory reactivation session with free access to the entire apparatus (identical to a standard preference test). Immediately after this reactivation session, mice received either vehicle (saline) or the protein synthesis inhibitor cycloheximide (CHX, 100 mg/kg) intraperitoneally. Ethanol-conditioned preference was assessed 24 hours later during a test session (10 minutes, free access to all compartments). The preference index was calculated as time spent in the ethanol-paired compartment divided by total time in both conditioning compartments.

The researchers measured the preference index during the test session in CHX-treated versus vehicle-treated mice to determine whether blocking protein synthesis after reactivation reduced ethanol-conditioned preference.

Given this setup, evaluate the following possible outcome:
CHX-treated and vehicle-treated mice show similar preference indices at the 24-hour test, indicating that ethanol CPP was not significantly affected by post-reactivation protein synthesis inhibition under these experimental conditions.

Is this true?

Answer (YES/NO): YES